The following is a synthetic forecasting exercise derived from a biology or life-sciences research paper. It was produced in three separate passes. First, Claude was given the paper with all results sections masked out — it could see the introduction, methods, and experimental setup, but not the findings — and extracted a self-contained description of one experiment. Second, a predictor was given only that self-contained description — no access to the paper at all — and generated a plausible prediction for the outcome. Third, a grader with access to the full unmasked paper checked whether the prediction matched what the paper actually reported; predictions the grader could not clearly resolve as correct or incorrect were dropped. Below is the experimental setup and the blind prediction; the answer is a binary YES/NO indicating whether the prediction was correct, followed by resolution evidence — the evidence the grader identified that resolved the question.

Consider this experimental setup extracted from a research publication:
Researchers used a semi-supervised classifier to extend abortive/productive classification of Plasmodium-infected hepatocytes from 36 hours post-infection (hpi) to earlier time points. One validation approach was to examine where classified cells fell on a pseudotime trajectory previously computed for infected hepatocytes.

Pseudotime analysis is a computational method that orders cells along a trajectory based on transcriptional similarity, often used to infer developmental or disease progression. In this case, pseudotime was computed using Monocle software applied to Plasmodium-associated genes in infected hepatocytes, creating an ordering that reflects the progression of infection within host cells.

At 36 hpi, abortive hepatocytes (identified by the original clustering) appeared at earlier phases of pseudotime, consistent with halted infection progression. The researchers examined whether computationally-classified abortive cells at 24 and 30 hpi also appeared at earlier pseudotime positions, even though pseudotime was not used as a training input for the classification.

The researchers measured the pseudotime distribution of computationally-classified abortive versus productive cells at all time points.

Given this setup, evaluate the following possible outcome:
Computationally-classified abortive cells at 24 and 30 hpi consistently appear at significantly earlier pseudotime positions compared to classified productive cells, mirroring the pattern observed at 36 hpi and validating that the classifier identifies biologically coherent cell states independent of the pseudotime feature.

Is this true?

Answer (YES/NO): YES